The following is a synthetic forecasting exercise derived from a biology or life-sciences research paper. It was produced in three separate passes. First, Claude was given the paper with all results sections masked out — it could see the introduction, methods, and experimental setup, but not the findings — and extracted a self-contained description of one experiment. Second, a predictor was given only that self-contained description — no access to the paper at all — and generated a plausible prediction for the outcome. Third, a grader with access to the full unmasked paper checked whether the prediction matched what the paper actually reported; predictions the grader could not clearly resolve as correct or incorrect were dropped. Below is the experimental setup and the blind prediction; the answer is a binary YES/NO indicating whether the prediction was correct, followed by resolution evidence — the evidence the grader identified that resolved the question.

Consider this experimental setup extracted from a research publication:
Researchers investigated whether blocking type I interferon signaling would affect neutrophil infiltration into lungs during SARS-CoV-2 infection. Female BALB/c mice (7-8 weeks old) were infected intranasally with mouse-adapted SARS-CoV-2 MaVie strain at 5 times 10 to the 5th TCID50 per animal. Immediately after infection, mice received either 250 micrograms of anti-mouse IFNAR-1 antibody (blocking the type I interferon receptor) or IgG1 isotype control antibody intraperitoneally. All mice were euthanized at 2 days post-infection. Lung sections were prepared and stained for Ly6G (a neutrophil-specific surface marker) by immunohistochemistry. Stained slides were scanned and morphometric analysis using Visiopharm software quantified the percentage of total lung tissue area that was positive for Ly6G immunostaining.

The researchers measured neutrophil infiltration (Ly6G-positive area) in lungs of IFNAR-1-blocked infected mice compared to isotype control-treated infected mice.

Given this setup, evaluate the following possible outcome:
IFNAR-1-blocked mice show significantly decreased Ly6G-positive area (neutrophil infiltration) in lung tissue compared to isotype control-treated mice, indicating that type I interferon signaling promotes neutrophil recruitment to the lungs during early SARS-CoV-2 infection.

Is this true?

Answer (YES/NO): NO